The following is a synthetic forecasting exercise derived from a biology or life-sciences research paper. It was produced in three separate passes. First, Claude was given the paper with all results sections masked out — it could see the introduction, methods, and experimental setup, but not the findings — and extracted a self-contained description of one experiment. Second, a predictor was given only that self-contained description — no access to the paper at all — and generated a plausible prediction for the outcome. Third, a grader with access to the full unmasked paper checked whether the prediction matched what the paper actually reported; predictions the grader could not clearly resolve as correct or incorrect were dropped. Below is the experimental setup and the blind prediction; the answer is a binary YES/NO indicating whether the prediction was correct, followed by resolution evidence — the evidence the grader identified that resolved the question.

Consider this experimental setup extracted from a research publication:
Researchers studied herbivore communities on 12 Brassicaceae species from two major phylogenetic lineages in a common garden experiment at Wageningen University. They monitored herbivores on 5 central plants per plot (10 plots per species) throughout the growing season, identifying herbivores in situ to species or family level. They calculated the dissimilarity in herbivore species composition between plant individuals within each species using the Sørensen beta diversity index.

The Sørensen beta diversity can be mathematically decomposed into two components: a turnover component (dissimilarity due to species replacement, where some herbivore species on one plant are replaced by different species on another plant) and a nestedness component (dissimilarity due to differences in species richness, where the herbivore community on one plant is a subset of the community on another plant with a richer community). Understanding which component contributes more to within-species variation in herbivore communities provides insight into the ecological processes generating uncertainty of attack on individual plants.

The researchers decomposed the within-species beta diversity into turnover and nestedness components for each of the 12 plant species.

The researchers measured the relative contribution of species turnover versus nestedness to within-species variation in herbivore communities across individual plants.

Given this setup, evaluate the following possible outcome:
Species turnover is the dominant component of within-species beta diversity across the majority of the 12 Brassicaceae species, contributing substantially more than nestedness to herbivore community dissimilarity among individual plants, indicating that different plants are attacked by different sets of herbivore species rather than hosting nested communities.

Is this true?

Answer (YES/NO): YES